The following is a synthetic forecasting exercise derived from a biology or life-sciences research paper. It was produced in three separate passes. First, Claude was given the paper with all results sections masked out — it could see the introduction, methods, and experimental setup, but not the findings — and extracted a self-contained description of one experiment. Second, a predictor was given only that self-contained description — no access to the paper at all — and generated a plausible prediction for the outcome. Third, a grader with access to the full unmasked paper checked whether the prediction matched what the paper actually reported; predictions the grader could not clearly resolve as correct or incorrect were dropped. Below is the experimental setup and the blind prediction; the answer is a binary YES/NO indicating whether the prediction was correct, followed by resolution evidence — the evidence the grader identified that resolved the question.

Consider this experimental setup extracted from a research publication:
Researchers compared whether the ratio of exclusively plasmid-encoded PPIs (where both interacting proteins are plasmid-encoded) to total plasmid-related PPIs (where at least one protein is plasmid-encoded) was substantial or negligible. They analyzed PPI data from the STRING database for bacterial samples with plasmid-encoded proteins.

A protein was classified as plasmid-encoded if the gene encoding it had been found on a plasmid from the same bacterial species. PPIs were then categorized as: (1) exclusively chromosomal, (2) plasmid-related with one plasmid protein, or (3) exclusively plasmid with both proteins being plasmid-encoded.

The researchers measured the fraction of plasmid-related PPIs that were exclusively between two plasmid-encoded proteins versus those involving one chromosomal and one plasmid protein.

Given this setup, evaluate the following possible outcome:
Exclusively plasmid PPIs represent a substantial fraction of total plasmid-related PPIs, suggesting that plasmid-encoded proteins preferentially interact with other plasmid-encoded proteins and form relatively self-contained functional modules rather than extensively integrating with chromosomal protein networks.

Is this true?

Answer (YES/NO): NO